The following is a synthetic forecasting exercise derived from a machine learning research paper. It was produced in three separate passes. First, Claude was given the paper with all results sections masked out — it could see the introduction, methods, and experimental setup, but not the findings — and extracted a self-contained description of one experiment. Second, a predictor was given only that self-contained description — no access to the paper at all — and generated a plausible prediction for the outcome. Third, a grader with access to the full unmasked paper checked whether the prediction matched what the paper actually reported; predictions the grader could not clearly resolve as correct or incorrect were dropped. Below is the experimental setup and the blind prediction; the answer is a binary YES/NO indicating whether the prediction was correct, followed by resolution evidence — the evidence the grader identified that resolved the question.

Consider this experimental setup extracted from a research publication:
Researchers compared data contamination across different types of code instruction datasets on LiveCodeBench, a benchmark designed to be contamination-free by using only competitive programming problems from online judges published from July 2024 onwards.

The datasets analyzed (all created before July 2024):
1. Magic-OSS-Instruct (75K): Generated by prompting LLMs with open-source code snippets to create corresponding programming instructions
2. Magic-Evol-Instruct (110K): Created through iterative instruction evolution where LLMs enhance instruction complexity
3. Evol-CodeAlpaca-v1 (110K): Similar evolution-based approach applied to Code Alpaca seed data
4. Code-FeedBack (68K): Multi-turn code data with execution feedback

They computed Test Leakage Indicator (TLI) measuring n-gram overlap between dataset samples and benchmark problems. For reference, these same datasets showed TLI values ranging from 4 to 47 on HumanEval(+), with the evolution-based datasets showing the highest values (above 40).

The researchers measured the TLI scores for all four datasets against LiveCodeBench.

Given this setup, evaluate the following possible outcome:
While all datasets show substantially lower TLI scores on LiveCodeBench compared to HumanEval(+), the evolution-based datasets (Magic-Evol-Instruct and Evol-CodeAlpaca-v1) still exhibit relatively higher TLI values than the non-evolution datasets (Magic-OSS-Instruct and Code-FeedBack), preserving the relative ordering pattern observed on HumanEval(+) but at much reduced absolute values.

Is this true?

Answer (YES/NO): NO